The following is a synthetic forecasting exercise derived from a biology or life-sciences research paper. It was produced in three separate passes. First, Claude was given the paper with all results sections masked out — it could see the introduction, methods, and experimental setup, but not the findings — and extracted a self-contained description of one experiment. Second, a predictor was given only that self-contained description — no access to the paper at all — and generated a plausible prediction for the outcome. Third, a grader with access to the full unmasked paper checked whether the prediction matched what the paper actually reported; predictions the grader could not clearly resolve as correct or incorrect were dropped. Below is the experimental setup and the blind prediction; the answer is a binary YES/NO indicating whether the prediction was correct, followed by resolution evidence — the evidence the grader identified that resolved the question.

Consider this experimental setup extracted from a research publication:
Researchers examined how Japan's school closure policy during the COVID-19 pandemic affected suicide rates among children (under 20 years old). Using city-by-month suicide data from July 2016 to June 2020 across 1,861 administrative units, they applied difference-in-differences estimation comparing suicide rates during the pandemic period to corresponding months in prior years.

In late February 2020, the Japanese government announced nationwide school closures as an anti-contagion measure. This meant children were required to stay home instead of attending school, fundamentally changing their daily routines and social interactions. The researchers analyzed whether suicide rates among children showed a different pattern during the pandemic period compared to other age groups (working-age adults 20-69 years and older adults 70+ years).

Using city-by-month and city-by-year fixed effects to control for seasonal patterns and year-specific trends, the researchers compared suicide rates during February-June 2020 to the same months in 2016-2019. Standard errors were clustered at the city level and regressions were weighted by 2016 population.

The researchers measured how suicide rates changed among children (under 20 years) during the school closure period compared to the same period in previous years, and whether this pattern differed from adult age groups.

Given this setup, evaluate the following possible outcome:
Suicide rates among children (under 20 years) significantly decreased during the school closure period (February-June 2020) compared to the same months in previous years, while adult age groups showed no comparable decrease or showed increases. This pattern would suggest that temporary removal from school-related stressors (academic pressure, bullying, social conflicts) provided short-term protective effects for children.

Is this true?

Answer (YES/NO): NO